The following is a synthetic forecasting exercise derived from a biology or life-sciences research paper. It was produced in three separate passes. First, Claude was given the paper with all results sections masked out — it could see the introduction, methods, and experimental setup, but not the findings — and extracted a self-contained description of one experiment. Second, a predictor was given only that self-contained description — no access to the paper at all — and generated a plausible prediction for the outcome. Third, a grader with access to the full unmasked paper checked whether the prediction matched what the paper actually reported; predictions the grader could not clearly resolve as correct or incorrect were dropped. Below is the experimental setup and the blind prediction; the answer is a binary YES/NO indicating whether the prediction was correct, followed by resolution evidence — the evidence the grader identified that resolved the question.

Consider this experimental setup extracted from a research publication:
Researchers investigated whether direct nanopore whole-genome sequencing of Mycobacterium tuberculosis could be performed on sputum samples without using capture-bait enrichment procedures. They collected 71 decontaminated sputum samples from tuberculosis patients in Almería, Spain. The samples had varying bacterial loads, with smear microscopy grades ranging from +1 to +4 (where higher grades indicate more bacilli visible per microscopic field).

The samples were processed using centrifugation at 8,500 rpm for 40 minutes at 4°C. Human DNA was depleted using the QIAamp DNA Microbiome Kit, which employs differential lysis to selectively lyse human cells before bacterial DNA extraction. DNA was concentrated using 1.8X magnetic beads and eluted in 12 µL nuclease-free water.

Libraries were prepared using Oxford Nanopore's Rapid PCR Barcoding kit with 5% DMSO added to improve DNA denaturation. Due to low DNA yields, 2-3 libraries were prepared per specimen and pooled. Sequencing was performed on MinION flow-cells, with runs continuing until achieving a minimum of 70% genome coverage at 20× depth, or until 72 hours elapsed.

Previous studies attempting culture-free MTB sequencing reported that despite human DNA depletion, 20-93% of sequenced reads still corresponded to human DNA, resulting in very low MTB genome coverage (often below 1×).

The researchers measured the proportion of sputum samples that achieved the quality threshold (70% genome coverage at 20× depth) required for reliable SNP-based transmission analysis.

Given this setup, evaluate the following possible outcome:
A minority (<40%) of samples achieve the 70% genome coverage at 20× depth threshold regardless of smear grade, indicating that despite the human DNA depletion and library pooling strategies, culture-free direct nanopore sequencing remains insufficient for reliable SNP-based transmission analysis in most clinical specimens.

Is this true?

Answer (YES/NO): NO